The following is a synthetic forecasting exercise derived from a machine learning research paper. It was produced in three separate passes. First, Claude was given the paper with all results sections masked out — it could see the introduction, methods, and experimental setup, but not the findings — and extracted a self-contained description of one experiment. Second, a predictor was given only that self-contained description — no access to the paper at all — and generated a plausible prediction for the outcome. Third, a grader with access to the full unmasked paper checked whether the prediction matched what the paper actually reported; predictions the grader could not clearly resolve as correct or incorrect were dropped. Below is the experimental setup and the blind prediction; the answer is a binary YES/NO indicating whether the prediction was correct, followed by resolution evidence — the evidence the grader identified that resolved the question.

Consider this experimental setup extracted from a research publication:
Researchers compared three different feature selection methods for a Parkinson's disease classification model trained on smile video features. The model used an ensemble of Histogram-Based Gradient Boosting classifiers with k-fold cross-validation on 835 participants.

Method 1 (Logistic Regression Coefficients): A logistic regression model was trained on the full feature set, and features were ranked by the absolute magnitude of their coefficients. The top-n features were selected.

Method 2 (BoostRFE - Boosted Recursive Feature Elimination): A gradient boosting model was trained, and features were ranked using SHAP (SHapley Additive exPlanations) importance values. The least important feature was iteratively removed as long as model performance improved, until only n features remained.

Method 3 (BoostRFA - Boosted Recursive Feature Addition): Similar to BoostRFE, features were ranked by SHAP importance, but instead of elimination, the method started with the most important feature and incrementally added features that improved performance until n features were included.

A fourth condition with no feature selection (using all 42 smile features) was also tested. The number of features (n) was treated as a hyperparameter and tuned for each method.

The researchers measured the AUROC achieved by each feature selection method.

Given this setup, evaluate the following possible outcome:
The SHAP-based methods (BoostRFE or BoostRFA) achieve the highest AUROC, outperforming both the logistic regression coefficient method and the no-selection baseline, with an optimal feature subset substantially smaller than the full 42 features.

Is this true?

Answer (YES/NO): NO